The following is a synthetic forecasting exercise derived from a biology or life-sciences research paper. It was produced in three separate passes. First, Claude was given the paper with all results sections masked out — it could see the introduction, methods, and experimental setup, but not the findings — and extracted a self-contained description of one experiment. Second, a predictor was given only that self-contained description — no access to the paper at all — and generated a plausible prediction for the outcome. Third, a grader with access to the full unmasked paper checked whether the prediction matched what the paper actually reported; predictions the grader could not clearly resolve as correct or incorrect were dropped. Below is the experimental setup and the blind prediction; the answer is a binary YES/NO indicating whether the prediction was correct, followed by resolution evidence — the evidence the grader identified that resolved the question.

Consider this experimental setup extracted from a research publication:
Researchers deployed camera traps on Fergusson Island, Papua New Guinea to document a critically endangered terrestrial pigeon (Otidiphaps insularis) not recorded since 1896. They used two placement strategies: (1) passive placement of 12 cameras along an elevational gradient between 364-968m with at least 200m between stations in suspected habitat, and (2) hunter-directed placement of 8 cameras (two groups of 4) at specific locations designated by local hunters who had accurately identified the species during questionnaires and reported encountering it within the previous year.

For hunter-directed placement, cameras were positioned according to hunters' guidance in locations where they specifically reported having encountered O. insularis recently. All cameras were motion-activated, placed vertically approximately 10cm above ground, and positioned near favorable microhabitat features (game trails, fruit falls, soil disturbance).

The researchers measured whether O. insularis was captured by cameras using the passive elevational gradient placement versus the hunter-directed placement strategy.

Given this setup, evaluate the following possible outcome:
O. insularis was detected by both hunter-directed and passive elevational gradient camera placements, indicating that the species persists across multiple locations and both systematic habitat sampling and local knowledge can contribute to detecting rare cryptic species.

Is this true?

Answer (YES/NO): YES